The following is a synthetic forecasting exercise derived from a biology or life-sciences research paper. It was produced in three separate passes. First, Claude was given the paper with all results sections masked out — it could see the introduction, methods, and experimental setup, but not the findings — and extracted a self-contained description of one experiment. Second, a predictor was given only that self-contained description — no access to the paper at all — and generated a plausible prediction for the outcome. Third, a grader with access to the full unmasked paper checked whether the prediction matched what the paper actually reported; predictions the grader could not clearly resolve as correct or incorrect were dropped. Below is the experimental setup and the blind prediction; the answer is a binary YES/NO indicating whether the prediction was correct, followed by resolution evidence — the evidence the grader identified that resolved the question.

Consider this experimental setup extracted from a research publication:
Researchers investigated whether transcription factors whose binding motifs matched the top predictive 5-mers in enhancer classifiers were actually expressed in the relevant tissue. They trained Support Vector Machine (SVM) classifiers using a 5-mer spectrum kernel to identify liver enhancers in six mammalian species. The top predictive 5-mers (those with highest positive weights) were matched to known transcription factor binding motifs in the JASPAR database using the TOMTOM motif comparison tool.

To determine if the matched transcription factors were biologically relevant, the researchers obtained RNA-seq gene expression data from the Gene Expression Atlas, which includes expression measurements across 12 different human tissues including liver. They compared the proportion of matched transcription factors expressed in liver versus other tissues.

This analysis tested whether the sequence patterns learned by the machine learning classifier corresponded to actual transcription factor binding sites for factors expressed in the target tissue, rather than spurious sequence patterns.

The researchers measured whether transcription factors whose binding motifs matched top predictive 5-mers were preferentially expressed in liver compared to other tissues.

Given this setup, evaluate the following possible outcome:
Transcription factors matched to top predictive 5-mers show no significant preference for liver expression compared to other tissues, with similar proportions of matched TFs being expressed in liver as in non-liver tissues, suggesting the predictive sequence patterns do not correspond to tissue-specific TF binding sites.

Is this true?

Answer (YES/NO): NO